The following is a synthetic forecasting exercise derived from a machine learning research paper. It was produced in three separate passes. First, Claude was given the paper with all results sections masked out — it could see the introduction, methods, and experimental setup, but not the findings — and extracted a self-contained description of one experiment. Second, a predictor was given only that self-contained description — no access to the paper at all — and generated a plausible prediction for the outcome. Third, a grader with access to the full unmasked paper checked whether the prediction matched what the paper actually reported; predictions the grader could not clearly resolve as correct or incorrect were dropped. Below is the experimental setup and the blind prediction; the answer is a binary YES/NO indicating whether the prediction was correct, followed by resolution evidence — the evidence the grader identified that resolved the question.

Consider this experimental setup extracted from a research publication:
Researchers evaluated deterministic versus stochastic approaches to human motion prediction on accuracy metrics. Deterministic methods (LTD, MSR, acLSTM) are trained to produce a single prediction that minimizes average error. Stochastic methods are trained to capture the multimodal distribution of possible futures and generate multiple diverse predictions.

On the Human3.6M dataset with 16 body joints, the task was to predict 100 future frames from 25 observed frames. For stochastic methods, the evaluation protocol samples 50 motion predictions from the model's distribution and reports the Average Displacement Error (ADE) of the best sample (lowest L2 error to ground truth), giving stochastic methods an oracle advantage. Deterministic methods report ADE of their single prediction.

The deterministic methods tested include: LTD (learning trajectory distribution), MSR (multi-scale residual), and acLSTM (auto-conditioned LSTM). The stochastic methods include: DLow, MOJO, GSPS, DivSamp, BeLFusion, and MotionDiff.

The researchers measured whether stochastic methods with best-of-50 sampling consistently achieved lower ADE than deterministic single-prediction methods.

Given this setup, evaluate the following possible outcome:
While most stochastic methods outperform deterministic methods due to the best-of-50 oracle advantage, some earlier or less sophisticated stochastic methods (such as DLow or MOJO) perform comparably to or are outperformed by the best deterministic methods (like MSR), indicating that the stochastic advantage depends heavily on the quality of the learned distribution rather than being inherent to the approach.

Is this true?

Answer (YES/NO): NO